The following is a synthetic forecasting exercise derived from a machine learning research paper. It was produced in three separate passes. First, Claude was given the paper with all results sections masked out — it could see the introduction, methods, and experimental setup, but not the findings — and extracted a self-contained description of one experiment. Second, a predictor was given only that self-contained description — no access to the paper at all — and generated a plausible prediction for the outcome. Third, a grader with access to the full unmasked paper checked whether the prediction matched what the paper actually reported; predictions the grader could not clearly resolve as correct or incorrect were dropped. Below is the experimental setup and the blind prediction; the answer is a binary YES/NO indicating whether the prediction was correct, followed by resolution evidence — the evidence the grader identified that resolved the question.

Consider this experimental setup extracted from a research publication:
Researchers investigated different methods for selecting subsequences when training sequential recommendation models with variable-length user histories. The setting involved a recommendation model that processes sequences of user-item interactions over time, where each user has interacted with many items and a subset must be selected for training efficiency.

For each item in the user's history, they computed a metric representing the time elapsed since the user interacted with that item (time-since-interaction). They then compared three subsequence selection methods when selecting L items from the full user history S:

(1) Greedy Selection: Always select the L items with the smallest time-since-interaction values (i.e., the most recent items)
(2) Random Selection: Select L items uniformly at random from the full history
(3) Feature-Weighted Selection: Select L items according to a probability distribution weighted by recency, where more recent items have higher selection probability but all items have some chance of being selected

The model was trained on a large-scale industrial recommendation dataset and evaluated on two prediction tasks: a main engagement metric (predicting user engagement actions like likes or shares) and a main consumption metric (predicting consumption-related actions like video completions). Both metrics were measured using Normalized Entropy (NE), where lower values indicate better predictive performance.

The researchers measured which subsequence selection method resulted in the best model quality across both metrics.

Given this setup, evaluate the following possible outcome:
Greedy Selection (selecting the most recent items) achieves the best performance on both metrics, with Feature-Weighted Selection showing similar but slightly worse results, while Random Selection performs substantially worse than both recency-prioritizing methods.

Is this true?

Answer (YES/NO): NO